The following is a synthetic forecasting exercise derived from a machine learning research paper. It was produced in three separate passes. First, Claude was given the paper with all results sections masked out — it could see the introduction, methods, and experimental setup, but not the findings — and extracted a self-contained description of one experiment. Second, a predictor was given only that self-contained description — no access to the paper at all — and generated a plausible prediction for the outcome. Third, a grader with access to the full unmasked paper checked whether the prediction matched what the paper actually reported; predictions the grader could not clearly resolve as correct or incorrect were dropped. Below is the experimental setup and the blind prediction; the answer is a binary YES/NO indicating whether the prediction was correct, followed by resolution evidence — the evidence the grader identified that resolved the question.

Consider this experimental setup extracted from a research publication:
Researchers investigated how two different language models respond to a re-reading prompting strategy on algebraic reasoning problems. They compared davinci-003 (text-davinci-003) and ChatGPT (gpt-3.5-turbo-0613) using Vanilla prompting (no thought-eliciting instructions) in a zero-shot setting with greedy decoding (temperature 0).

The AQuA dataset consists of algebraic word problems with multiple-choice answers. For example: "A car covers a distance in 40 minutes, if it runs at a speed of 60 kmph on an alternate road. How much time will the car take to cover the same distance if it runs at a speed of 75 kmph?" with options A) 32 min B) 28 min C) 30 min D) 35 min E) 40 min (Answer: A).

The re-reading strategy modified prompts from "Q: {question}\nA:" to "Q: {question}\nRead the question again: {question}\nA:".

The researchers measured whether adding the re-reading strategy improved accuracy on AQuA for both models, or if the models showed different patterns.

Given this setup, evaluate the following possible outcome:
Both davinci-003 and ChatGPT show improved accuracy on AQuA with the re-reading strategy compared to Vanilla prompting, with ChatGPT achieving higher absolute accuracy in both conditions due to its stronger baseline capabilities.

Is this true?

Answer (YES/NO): NO